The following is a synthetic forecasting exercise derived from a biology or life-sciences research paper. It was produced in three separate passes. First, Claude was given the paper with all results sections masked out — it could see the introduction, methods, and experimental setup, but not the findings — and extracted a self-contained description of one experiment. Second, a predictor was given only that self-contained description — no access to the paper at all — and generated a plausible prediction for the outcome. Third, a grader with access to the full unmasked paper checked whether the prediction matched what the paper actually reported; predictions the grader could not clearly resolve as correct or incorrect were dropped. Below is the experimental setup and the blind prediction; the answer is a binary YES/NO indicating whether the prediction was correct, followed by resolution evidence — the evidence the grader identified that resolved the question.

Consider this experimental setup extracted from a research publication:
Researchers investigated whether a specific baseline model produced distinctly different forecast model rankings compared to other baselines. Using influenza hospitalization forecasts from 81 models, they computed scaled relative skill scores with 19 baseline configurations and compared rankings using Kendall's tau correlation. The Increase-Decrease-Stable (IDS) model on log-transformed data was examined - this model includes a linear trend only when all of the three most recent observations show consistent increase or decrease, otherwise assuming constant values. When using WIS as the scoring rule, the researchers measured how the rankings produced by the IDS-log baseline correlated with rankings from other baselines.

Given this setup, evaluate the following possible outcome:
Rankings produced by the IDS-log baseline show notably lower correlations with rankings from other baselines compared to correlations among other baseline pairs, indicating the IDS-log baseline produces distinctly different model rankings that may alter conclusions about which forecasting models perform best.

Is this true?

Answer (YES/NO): YES